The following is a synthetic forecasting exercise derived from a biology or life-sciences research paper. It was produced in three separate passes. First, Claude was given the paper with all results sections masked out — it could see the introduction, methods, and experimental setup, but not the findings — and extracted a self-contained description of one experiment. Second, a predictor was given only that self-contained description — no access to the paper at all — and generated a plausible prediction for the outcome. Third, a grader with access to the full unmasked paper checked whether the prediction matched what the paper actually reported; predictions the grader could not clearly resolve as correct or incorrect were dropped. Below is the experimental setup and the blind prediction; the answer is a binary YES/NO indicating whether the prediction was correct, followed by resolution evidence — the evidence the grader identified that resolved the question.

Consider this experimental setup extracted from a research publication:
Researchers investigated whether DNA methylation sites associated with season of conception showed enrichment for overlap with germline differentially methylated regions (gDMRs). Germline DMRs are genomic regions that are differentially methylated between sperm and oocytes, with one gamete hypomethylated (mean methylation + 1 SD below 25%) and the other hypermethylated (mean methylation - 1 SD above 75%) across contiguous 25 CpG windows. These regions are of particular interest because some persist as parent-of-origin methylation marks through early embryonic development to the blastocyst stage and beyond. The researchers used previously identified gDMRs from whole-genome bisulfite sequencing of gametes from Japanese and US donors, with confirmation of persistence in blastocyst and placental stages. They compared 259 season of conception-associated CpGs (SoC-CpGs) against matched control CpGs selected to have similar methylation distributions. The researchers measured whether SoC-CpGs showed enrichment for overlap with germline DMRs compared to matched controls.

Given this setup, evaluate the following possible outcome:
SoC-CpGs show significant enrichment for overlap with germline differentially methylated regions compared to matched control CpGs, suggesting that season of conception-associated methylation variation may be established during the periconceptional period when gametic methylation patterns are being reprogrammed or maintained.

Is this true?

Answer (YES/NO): YES